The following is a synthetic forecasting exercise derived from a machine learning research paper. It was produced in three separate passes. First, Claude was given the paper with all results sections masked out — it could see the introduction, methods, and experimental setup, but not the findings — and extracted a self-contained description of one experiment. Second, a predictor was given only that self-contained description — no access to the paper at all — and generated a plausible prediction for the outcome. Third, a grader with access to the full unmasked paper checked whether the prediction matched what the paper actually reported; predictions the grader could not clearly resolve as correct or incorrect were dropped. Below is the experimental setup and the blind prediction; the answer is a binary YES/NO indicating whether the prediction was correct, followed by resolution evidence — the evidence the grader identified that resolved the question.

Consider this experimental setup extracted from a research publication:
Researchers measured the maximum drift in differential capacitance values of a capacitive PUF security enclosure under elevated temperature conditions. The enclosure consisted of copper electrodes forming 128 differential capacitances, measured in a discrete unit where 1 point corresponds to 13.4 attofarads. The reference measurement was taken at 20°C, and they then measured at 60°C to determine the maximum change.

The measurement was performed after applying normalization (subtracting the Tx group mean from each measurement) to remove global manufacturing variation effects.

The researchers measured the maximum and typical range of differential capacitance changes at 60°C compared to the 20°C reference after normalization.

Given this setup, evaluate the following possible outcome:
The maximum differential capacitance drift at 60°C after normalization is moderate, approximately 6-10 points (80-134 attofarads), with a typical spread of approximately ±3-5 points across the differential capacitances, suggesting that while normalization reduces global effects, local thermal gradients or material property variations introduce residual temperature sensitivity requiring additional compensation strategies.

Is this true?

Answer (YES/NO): NO